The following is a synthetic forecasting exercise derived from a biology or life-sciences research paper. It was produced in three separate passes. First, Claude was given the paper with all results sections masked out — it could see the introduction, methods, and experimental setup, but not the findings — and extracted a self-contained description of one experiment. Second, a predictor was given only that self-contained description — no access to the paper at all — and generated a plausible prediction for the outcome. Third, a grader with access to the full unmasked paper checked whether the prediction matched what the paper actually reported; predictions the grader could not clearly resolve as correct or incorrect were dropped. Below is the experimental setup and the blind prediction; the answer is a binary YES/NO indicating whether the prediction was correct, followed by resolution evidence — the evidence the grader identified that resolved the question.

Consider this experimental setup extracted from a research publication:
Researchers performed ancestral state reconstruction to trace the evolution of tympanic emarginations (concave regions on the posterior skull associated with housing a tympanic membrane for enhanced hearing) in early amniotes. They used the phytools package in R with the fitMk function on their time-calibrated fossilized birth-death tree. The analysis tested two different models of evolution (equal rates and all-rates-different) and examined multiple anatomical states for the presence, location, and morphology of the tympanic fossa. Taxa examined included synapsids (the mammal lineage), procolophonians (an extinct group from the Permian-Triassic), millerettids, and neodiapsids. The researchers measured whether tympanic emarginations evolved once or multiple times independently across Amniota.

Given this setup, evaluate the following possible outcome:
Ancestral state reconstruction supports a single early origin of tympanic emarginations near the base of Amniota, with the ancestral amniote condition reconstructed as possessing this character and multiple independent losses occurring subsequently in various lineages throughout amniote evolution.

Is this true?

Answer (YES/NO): NO